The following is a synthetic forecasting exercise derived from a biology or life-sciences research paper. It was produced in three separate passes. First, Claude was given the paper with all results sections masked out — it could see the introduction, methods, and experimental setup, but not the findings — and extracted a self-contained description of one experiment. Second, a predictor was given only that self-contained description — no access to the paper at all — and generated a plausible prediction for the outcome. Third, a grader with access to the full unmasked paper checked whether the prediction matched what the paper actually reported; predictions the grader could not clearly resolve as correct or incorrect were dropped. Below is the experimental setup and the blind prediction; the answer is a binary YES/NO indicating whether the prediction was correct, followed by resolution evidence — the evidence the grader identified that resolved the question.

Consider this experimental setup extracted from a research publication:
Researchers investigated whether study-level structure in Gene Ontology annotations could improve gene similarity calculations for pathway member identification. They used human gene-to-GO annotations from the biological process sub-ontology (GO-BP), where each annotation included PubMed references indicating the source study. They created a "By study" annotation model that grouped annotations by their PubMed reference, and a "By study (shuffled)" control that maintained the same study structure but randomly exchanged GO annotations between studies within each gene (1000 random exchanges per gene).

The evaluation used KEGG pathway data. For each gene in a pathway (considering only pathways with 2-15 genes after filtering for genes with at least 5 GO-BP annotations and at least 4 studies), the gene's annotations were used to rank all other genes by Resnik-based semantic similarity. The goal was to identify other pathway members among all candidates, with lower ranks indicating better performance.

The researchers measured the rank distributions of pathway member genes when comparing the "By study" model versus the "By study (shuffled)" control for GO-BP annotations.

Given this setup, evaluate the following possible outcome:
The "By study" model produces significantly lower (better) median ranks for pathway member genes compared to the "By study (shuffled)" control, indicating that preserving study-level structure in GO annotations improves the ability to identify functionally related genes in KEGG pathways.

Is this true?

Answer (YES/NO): YES